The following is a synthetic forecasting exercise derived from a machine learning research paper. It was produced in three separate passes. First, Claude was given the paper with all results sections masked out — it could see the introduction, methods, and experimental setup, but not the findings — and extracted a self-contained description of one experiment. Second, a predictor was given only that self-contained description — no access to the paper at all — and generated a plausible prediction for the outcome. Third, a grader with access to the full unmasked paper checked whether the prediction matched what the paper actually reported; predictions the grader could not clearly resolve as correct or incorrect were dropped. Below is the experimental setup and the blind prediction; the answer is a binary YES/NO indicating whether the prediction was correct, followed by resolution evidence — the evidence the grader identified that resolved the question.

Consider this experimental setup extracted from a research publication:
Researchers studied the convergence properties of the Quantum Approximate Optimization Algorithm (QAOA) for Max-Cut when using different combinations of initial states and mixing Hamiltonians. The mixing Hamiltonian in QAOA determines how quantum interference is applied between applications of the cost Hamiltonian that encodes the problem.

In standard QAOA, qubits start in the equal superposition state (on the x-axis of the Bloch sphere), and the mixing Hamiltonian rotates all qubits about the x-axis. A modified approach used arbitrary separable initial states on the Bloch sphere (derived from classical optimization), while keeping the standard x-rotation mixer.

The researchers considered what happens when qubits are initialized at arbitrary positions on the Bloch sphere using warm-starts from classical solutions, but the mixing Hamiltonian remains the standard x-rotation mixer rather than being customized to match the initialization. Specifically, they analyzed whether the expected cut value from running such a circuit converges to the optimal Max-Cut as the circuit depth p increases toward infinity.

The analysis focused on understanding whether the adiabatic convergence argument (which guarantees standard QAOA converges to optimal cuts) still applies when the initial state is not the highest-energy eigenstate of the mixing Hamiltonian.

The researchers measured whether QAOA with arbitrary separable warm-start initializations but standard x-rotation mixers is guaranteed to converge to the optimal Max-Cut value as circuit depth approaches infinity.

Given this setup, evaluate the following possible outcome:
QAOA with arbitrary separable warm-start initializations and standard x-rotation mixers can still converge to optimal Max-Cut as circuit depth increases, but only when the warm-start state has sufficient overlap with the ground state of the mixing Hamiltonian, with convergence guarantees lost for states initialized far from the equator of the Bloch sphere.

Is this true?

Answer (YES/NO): NO